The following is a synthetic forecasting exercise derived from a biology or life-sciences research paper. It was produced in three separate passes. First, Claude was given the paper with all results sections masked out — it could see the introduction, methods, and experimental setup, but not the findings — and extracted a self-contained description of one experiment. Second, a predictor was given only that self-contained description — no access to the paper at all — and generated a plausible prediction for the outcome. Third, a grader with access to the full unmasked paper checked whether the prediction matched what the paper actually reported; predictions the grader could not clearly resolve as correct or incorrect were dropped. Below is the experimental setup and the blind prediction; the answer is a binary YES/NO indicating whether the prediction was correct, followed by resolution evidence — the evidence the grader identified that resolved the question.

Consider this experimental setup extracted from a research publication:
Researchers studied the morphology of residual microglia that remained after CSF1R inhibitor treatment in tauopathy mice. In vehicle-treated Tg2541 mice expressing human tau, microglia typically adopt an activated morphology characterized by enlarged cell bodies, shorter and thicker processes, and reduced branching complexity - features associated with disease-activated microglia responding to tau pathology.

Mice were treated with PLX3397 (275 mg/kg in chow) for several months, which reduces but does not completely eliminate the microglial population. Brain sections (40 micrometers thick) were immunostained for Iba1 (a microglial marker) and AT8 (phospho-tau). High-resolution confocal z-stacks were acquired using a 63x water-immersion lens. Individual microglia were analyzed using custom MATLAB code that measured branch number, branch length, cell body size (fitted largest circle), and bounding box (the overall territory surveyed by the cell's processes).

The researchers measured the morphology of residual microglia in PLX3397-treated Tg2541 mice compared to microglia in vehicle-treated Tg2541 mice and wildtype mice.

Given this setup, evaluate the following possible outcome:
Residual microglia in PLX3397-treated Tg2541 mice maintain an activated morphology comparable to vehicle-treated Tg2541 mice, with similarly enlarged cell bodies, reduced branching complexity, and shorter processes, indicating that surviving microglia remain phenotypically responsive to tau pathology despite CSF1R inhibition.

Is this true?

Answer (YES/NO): NO